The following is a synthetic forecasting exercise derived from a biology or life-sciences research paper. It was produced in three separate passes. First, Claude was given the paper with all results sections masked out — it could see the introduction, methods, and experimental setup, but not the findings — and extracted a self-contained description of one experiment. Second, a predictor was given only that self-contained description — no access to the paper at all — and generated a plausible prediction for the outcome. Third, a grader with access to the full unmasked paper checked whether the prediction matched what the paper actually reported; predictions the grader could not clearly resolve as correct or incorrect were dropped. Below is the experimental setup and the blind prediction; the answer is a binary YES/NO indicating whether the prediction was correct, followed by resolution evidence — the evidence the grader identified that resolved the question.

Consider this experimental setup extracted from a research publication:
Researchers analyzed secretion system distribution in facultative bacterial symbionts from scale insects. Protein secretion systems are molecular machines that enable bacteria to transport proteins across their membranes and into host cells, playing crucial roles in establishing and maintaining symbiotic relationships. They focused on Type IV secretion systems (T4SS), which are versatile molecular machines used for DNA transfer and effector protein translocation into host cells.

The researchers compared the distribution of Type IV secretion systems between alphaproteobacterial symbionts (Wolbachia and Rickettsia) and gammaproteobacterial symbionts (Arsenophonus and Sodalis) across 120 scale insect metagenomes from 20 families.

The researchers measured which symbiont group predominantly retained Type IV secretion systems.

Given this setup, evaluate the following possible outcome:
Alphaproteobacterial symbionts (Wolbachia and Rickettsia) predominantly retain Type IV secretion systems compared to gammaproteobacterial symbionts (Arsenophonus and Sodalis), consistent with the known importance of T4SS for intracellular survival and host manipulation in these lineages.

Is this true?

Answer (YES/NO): YES